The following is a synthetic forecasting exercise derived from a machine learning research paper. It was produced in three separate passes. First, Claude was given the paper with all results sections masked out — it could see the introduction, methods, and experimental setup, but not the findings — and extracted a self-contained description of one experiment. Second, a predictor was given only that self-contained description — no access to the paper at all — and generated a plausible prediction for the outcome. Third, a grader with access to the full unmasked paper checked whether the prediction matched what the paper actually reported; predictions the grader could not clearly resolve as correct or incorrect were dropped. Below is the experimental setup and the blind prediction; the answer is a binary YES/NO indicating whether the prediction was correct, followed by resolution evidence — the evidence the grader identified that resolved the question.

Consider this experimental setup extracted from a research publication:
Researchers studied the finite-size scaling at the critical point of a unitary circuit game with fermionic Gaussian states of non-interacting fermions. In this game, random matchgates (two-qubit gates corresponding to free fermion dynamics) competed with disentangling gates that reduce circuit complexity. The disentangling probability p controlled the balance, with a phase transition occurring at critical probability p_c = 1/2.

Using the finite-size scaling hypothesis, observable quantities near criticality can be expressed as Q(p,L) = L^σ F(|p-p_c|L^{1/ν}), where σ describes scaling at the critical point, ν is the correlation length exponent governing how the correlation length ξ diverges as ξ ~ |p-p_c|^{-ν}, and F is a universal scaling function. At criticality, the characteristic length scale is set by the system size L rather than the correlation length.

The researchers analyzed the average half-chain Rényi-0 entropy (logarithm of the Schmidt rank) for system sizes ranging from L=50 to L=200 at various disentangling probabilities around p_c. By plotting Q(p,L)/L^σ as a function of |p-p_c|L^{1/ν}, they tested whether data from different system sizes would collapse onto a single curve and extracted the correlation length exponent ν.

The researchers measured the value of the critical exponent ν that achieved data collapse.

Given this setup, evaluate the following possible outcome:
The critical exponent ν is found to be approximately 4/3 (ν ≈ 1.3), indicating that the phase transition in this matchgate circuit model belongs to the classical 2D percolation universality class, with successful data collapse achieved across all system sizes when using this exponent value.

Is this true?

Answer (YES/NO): NO